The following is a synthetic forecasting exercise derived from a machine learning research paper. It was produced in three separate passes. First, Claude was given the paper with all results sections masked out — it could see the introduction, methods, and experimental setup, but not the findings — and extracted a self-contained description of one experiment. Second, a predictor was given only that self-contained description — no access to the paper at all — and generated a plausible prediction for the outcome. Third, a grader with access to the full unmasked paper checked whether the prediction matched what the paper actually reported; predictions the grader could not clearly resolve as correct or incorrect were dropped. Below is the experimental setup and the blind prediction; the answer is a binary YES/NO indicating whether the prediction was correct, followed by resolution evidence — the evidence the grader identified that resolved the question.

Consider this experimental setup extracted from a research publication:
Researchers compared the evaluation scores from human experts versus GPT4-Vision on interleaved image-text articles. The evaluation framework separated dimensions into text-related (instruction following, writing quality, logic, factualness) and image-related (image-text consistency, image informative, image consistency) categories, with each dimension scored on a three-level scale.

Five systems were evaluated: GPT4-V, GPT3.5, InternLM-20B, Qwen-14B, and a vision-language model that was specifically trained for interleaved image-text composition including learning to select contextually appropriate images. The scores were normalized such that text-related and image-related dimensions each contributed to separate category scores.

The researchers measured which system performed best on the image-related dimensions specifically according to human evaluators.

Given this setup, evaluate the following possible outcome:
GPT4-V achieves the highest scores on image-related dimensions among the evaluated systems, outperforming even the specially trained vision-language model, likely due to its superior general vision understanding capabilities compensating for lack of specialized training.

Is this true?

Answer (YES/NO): NO